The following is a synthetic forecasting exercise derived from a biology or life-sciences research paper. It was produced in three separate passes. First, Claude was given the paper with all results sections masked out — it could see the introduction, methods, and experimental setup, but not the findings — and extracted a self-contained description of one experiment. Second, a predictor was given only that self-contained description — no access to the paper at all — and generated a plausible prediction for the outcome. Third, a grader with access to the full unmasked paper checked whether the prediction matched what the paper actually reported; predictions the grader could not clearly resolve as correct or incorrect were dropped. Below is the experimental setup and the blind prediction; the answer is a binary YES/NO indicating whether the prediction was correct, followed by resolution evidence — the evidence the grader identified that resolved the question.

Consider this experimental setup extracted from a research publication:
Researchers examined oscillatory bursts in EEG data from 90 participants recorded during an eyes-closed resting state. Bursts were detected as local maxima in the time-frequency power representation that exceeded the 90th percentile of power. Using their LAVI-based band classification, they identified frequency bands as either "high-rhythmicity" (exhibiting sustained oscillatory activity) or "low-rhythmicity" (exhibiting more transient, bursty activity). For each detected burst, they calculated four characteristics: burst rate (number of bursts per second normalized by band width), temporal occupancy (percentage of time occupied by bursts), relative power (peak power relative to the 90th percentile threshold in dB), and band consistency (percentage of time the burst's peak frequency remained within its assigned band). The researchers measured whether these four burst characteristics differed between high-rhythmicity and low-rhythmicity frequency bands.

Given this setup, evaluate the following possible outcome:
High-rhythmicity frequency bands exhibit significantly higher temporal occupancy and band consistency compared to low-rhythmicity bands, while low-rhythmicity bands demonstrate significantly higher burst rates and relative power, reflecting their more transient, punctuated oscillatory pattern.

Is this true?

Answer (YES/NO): NO